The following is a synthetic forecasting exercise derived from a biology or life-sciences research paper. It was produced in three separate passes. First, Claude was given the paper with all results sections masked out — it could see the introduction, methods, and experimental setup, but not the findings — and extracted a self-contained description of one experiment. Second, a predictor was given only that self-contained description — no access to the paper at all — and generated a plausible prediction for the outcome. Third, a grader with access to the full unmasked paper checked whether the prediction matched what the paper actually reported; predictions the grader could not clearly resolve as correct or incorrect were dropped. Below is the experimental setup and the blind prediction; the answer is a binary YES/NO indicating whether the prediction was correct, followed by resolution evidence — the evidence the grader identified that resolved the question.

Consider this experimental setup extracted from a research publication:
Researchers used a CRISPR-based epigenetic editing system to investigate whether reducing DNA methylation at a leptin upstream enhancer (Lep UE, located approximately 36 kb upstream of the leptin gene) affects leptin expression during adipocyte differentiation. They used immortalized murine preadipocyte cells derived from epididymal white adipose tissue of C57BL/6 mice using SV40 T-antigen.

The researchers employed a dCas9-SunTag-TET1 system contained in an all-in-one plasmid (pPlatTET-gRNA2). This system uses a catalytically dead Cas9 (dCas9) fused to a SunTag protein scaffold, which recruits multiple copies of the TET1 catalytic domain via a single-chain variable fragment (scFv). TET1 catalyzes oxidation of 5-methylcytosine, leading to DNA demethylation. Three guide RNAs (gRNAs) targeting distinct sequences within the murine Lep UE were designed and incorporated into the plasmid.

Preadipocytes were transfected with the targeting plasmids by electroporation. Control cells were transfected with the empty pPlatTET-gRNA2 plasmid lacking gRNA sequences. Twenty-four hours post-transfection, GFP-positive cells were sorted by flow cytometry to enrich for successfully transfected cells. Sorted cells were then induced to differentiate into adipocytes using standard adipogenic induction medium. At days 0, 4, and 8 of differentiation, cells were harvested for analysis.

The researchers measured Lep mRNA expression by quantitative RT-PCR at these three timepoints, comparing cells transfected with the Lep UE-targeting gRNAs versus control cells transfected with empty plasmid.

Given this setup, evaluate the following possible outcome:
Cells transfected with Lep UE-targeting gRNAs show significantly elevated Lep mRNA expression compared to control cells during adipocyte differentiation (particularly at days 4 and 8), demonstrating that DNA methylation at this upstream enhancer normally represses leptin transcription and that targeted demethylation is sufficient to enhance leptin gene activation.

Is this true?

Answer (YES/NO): NO